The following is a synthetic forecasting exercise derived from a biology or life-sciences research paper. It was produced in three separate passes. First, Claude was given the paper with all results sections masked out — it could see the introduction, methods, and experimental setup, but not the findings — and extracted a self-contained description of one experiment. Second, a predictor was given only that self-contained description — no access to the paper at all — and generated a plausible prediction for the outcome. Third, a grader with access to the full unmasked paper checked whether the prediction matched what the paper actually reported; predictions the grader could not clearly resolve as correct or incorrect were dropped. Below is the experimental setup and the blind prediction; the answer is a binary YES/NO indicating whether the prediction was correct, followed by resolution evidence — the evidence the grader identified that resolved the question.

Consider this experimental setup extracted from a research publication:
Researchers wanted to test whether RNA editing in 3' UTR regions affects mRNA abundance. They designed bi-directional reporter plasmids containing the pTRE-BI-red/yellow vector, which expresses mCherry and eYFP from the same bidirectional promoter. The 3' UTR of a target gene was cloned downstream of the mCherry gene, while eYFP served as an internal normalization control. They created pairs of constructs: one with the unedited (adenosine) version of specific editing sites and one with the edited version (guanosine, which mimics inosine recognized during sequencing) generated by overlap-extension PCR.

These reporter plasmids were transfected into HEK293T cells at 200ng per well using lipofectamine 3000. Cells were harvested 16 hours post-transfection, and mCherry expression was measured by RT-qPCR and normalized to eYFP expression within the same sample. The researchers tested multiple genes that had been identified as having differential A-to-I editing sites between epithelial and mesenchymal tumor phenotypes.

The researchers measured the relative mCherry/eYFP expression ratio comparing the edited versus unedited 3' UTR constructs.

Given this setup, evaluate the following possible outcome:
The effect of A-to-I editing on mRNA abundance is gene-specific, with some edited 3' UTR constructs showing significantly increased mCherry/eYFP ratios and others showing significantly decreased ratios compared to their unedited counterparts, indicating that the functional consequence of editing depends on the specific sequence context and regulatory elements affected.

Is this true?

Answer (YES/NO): YES